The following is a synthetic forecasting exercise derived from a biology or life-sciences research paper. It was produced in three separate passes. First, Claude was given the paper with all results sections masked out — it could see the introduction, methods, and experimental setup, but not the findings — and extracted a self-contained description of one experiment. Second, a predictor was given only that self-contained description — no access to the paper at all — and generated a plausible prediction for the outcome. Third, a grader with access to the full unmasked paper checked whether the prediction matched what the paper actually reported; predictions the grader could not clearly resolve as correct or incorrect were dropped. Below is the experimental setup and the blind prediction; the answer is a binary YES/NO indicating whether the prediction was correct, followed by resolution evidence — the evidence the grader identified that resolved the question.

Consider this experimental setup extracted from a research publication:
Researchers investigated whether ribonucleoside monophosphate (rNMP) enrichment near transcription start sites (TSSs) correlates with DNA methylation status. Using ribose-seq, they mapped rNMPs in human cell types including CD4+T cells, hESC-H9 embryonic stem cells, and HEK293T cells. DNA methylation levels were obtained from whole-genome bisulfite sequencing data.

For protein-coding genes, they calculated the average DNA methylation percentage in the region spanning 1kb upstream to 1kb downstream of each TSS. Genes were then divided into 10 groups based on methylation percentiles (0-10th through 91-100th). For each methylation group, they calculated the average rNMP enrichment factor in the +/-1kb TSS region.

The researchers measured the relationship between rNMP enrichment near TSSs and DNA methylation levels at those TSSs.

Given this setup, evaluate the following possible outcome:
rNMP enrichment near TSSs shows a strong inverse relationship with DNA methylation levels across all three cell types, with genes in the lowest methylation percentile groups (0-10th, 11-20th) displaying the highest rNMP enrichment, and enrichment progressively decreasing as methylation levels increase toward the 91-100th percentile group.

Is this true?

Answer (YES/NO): NO